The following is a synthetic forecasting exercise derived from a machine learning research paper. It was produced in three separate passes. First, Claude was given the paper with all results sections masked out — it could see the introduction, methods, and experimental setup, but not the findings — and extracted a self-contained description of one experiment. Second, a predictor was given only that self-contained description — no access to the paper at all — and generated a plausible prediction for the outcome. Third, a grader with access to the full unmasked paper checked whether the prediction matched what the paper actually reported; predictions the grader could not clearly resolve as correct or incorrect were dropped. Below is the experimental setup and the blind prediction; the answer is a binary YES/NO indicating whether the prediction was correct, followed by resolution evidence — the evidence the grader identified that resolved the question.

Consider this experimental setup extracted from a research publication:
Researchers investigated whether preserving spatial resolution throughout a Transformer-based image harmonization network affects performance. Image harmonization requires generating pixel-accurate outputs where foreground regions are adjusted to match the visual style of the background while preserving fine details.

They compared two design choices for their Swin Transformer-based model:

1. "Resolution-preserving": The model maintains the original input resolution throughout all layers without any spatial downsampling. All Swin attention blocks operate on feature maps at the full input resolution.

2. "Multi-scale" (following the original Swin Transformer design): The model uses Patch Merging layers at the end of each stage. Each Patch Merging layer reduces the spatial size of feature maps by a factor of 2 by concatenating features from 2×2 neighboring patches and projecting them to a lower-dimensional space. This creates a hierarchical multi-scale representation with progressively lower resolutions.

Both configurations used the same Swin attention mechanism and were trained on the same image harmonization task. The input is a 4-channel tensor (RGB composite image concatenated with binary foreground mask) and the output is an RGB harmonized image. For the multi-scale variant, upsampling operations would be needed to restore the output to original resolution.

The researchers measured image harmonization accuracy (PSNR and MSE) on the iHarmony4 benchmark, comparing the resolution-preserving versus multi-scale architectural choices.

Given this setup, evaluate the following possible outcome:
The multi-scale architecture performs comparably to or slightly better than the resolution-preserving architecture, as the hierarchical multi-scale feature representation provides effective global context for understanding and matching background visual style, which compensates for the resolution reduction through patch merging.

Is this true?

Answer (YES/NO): NO